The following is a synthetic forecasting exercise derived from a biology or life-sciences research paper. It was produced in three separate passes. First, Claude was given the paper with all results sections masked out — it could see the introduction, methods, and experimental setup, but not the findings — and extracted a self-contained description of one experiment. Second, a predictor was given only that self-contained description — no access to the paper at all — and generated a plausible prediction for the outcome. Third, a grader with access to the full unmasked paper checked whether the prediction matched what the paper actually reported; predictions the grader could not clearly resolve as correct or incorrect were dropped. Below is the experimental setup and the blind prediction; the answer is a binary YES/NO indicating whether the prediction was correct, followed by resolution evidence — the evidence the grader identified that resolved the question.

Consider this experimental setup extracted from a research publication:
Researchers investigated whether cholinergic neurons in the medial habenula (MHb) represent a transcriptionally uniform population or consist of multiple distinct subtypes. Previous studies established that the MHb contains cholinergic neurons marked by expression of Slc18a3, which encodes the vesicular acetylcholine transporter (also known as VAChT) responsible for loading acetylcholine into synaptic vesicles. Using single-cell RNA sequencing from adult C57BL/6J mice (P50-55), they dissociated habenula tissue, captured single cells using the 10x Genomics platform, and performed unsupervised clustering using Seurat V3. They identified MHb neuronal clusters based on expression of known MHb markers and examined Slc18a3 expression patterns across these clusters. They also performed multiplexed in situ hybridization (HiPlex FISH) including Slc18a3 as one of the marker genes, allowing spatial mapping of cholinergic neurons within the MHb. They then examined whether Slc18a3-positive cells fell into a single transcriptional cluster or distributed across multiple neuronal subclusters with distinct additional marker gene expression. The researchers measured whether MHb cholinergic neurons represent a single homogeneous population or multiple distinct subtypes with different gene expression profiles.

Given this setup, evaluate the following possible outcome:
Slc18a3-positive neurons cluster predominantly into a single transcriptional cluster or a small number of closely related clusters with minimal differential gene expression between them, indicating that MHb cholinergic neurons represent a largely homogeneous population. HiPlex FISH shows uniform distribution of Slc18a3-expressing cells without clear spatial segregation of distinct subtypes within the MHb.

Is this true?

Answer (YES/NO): NO